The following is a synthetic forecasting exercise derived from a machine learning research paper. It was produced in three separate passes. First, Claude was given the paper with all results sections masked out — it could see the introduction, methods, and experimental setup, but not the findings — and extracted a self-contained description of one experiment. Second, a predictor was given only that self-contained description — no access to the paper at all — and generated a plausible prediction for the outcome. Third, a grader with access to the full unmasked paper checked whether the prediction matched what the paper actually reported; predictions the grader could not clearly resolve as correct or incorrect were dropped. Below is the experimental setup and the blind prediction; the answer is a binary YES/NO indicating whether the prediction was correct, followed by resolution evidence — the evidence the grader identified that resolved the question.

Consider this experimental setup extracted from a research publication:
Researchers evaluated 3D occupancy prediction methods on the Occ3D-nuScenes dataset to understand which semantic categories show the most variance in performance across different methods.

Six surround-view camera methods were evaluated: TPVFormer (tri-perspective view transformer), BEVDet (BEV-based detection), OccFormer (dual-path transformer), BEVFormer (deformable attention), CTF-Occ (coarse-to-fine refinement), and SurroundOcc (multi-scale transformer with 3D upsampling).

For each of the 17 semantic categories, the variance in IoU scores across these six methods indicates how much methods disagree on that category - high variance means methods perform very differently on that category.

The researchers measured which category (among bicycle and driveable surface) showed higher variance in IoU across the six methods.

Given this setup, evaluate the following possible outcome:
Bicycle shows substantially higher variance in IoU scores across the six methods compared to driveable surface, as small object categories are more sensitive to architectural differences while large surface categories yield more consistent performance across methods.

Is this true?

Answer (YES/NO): NO